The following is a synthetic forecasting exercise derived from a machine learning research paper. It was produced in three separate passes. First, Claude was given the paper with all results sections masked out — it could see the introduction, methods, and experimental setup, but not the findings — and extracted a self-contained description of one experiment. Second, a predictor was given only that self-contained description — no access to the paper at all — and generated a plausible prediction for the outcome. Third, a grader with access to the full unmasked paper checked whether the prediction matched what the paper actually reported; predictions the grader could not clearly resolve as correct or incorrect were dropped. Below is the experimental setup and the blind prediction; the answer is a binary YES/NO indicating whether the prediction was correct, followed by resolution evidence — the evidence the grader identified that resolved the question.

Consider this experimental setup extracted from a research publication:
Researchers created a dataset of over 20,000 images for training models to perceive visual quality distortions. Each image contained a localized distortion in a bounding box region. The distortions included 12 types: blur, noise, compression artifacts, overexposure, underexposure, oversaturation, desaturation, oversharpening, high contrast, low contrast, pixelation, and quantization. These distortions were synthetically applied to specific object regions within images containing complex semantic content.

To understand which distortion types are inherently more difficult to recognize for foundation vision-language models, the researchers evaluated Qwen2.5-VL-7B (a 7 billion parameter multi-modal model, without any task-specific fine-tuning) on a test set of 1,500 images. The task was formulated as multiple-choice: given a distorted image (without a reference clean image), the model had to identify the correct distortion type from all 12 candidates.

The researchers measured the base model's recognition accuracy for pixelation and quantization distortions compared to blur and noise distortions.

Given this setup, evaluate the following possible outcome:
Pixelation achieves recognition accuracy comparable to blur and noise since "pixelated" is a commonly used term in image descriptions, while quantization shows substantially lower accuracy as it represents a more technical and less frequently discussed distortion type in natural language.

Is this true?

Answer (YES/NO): NO